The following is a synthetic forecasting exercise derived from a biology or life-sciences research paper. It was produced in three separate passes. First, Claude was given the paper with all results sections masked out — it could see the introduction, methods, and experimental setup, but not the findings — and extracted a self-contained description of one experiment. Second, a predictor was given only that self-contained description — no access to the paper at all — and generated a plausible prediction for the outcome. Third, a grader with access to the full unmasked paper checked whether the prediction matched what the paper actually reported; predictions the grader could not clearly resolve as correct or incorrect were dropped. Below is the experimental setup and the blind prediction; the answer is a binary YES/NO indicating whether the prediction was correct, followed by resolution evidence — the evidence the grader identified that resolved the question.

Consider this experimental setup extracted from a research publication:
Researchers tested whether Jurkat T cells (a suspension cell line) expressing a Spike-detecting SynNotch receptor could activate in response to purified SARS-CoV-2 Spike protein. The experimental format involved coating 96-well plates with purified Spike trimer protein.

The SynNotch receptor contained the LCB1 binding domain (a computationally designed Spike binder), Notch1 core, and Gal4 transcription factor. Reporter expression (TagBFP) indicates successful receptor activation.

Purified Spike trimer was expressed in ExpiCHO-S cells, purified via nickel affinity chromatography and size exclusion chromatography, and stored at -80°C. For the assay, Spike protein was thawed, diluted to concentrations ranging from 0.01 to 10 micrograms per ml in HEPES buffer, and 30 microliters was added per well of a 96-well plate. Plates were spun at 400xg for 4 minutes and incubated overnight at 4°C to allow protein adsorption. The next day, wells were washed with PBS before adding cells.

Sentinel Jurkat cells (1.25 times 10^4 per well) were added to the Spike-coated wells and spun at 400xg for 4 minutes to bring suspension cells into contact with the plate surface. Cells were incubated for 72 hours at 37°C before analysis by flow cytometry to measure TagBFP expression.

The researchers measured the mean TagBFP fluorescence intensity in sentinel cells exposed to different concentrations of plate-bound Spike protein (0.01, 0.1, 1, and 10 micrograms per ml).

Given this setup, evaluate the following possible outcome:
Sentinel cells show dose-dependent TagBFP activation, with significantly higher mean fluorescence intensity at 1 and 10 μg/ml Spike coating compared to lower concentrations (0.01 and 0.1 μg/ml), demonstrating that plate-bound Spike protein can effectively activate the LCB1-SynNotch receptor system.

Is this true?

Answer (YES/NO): YES